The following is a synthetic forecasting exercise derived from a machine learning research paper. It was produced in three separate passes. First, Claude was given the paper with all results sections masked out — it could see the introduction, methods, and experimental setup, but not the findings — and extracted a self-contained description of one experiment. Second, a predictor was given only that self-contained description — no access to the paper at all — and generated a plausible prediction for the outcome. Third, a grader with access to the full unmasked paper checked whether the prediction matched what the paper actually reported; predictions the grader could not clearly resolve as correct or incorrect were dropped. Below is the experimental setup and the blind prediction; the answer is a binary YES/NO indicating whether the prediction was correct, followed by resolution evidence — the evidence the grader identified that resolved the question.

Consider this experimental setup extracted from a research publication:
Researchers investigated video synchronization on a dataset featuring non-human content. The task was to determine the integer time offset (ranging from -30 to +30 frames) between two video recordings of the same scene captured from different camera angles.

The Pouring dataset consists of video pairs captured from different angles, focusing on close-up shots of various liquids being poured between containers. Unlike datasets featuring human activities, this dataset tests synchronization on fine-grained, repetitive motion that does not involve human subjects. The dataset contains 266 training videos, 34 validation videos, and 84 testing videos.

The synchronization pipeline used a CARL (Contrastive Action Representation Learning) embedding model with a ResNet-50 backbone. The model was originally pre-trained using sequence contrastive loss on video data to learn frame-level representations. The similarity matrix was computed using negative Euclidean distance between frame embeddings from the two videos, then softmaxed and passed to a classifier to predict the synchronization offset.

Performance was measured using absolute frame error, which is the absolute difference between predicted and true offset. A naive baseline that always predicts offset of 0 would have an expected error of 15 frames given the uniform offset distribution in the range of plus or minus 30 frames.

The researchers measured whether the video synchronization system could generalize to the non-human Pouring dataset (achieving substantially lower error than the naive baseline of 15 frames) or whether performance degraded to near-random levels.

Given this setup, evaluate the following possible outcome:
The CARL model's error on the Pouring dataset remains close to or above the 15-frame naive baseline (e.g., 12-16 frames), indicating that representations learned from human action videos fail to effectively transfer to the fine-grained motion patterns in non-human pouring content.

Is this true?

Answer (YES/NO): NO